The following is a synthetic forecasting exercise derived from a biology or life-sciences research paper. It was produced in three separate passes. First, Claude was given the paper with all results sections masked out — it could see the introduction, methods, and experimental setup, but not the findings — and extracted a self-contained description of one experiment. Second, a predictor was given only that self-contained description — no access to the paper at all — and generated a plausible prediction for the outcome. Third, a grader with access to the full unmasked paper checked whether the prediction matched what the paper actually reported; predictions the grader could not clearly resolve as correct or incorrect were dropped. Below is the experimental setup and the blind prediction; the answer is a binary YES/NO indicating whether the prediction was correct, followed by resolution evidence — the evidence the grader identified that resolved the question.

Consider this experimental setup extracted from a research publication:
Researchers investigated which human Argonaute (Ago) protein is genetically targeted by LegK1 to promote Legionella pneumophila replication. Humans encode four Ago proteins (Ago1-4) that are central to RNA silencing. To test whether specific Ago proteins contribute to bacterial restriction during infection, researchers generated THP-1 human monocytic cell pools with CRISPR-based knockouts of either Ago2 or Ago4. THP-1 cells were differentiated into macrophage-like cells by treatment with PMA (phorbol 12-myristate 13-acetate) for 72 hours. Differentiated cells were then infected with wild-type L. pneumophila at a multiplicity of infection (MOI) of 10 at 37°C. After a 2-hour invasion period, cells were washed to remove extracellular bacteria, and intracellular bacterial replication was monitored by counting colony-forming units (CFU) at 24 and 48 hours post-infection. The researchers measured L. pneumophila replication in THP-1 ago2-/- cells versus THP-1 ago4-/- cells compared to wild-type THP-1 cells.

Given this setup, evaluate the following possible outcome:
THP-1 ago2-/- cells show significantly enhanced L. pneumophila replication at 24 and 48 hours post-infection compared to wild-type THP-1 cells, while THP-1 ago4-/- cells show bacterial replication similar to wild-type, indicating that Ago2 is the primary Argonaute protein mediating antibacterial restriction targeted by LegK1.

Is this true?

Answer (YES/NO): NO